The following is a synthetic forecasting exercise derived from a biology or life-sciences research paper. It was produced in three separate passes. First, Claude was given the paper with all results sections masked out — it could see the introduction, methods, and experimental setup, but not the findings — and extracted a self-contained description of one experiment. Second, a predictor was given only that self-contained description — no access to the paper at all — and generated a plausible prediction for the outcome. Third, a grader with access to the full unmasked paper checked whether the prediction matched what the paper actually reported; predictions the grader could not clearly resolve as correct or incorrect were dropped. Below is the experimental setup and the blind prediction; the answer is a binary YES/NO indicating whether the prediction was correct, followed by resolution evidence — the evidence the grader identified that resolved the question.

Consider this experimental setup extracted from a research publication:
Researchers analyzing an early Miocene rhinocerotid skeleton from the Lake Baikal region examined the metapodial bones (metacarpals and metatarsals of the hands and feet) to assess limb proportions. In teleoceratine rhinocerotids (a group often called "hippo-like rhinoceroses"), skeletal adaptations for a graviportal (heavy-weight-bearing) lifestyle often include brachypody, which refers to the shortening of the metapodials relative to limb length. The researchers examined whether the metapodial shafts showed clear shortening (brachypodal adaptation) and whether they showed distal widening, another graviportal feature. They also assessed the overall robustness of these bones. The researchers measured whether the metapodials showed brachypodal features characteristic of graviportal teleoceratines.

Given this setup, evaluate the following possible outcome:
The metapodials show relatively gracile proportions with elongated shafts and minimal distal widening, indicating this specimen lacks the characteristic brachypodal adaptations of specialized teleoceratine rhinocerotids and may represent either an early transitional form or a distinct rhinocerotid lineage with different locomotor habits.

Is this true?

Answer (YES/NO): NO